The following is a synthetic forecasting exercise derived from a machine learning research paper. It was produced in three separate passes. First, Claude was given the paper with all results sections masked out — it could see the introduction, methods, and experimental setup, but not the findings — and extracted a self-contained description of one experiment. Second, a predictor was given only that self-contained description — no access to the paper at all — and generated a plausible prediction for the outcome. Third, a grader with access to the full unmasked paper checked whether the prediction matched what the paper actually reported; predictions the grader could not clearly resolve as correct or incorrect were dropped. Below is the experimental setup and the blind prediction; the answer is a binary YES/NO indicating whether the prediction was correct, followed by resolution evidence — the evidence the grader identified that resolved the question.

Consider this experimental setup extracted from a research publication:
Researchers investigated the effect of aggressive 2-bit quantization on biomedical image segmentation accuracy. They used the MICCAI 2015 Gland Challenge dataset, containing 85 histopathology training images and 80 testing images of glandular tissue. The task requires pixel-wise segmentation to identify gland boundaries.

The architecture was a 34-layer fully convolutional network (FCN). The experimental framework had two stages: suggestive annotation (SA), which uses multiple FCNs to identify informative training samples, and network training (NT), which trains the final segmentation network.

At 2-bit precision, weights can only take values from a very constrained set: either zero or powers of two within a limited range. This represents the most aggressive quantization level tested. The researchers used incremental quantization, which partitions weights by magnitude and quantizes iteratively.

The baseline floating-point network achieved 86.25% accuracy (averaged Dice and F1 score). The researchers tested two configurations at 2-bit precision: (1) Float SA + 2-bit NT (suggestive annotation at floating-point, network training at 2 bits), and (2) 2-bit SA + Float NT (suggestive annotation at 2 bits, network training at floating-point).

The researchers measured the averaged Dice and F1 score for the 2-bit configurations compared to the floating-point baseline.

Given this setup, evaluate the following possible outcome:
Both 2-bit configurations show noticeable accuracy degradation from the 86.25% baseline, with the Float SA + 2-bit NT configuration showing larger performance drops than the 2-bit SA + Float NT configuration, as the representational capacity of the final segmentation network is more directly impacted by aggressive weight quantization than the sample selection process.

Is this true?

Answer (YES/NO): NO